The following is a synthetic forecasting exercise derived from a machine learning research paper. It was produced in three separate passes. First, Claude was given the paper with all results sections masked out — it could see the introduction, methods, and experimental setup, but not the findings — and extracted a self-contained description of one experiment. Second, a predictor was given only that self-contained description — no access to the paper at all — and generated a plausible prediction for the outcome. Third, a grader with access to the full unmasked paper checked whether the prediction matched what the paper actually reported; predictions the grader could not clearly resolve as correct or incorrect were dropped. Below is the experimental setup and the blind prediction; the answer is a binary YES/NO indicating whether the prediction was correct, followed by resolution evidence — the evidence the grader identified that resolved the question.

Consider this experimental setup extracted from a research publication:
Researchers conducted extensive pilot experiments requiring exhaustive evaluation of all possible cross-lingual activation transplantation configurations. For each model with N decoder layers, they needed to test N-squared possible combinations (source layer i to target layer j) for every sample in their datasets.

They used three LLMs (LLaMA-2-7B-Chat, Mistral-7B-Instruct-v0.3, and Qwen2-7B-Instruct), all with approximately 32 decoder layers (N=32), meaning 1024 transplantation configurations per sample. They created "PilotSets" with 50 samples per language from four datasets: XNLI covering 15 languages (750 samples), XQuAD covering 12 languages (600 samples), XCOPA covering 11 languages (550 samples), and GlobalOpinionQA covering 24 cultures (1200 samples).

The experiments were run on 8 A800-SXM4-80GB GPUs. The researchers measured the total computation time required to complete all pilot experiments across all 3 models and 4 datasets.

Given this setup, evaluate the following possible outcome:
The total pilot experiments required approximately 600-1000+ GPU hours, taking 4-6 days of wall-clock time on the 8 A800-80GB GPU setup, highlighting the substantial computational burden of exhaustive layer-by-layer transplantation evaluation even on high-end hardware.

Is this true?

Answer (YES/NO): NO